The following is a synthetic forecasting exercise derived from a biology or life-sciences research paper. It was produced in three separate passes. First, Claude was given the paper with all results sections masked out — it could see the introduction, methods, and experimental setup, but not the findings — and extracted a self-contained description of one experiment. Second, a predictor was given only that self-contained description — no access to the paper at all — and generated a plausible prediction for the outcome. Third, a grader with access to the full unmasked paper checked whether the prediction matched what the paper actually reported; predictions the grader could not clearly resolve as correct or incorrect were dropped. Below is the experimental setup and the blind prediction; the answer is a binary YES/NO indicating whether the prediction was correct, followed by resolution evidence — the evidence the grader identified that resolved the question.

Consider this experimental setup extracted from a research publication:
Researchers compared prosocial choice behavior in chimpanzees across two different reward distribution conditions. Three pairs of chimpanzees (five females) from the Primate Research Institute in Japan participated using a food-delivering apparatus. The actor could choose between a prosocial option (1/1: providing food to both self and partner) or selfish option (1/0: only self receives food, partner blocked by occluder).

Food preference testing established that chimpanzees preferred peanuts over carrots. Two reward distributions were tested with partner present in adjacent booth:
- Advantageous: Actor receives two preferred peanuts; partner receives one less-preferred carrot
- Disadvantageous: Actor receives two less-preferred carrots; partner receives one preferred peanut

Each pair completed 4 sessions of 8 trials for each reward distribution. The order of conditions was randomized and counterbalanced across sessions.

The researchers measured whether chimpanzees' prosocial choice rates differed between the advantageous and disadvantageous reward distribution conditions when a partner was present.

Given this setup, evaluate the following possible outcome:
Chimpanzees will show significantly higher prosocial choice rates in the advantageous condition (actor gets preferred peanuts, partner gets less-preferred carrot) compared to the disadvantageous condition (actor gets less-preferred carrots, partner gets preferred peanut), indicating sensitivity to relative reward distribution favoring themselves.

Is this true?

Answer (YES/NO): NO